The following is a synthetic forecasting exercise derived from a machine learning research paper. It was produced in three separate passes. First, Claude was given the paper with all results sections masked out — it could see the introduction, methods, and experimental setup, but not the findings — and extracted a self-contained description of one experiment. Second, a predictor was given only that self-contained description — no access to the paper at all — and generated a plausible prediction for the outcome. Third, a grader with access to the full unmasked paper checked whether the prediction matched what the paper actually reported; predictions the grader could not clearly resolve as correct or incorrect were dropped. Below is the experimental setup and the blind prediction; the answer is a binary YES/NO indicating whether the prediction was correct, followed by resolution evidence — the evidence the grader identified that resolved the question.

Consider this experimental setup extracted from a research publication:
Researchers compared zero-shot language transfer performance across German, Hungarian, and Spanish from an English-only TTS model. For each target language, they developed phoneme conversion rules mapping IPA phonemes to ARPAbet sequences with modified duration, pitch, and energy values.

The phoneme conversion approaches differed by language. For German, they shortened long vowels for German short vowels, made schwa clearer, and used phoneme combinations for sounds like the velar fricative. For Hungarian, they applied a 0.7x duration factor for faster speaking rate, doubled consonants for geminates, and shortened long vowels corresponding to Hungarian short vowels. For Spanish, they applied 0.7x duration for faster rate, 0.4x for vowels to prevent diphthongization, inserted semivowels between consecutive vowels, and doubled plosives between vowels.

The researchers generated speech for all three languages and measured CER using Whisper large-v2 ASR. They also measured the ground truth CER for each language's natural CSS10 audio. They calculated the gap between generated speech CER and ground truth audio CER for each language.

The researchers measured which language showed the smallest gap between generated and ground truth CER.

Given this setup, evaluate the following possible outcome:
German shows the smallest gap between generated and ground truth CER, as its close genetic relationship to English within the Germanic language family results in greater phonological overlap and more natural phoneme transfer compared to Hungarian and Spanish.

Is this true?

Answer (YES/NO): NO